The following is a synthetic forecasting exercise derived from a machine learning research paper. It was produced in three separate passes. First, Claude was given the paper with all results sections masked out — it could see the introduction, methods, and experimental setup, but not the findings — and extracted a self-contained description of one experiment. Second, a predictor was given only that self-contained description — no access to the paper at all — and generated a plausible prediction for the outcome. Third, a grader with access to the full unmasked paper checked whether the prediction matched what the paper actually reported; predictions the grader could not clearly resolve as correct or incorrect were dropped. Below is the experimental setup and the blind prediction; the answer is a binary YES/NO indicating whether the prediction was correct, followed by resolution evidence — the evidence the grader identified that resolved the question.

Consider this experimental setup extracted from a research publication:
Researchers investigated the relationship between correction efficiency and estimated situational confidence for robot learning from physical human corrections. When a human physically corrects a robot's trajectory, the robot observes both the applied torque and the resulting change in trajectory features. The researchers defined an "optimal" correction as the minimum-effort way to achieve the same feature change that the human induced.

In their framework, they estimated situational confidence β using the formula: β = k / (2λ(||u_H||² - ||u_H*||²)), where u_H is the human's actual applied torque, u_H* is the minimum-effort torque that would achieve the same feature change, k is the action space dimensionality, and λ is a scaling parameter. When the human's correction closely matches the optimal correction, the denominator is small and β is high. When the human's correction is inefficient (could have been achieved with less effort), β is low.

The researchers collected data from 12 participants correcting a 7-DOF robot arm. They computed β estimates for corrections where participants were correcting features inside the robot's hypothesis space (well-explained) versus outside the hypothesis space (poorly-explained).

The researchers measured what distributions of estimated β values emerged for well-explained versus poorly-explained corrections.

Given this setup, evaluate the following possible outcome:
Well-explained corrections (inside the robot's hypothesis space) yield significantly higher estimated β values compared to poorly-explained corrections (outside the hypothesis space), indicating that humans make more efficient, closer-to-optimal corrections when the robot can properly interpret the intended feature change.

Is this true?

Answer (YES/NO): YES